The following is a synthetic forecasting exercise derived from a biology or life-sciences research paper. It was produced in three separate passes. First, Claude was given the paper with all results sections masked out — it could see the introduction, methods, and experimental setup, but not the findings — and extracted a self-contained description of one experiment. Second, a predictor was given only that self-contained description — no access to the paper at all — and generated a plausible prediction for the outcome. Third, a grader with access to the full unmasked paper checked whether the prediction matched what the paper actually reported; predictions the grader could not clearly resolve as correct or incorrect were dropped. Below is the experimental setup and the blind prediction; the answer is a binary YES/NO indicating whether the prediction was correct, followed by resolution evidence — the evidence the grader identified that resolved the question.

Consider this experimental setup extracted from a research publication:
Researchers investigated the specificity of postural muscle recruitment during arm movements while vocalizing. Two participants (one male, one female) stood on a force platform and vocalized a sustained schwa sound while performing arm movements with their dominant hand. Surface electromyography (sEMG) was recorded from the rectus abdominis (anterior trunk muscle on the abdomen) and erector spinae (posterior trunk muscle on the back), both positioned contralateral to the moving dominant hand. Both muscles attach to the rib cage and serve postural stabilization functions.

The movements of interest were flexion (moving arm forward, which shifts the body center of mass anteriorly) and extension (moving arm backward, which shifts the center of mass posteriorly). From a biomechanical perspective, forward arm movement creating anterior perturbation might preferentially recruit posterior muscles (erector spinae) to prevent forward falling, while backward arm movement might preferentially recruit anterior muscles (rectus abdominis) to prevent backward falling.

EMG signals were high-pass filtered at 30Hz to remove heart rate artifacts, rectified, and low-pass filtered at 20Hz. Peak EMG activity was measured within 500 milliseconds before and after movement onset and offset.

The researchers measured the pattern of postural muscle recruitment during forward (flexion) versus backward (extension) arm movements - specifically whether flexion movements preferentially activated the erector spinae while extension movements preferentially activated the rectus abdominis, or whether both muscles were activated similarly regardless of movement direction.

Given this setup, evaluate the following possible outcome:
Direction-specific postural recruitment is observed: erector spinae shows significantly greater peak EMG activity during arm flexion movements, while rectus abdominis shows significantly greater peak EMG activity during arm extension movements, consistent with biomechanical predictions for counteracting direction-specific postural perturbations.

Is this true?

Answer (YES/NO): NO